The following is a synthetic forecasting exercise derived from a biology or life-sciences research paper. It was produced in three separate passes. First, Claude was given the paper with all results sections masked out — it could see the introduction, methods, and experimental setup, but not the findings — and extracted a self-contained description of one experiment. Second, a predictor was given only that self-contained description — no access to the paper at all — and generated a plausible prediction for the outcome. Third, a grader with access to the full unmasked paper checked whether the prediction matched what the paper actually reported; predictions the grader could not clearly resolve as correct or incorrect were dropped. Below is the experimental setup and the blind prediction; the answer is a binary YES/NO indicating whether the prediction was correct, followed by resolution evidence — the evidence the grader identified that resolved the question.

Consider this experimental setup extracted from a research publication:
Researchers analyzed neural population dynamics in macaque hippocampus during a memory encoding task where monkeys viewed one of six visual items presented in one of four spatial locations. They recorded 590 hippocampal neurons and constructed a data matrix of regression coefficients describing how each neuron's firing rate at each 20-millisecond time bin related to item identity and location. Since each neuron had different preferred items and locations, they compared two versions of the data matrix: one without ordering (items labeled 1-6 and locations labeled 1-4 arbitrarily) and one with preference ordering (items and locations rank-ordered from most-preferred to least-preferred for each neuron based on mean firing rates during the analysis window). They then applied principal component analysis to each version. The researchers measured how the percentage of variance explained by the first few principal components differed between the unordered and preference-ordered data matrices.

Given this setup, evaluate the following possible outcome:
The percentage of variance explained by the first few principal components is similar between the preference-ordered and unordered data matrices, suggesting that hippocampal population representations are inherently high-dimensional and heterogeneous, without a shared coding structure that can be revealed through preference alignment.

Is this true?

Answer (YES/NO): YES